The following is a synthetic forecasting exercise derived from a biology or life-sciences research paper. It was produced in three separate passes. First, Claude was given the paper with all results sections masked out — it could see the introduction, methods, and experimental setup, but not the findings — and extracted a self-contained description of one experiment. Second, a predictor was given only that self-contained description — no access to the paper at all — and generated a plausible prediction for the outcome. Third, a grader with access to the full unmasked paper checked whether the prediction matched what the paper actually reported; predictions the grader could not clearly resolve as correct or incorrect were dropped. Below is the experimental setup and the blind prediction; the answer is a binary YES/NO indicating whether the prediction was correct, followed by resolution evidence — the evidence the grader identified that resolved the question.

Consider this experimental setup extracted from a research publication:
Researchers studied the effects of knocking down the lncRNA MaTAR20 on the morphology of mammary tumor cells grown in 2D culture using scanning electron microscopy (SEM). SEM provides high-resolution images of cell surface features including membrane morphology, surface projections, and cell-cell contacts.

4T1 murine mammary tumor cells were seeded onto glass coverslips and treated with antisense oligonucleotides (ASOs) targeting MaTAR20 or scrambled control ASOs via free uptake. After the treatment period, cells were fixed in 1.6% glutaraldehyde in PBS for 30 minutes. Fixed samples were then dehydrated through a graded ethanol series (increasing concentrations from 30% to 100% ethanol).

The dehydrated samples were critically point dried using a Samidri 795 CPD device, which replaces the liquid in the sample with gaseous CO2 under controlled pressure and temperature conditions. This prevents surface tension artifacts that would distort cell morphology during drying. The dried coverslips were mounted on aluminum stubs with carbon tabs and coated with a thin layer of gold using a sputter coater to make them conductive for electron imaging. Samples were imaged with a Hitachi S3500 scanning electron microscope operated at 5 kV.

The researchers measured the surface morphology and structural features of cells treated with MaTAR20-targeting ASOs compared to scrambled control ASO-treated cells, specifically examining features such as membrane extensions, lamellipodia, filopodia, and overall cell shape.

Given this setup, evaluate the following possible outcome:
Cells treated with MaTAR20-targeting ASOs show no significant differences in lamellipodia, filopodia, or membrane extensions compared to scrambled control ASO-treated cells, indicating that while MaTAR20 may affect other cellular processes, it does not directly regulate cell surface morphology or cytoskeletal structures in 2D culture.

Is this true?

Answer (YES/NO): NO